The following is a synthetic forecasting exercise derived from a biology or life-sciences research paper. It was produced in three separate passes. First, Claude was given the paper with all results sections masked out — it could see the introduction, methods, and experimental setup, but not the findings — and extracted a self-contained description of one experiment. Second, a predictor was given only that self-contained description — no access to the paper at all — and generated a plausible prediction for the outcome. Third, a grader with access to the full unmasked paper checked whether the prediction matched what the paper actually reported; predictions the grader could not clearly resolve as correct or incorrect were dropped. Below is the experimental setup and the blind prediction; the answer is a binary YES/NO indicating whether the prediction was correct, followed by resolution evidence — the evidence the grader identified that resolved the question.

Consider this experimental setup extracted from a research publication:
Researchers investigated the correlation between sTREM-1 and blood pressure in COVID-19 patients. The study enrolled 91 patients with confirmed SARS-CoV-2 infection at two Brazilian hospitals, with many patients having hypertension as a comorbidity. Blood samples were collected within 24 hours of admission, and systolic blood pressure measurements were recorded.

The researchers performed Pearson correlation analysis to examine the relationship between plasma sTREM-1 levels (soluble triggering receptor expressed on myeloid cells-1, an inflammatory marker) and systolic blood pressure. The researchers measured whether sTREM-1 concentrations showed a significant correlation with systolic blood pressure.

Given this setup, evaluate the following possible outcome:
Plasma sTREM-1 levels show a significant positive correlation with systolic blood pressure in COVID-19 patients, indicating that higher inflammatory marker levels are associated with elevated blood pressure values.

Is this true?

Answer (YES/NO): NO